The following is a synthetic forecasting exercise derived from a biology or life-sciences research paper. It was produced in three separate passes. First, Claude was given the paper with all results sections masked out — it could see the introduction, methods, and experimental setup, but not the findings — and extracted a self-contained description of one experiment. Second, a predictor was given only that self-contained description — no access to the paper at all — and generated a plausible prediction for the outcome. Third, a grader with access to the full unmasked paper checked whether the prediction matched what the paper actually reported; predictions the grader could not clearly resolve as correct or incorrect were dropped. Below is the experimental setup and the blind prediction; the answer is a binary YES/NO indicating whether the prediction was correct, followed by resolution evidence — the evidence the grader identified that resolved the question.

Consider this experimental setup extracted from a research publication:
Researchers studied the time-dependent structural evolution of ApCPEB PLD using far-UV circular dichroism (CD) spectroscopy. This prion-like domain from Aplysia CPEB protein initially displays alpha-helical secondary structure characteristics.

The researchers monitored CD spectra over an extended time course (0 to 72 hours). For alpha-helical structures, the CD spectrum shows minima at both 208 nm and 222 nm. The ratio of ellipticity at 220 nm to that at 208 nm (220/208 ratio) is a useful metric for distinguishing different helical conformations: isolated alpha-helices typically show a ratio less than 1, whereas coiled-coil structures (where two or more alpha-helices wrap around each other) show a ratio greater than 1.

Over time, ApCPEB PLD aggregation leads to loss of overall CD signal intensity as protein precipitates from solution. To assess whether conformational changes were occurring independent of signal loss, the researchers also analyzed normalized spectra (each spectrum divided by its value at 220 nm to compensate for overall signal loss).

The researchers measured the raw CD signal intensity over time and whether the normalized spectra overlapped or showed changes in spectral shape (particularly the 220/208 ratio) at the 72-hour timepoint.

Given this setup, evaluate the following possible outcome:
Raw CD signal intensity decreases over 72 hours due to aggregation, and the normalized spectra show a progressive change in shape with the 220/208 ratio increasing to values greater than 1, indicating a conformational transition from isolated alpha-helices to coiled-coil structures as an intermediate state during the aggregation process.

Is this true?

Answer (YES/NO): YES